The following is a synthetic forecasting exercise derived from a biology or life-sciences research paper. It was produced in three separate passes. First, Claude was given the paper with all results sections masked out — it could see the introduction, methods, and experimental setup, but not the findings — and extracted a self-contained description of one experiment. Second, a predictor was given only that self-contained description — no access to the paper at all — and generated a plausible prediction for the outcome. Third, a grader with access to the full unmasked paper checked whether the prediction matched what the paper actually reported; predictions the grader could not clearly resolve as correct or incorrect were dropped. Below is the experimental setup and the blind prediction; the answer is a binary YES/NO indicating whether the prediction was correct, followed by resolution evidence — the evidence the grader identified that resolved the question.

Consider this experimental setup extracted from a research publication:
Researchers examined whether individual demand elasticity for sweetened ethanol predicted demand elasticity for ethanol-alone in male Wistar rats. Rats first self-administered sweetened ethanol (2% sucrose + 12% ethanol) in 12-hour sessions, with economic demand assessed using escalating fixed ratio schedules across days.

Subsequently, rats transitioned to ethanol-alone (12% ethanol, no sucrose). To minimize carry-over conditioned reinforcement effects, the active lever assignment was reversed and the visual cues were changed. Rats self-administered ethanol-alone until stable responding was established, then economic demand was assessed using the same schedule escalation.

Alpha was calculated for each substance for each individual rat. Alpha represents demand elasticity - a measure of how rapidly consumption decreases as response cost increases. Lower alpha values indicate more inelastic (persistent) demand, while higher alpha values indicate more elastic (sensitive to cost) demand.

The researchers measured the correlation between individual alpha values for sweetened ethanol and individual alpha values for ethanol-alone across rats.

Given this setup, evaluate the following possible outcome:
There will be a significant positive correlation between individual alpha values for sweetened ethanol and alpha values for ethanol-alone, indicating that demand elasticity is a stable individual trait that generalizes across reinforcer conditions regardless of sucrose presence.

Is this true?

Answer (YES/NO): YES